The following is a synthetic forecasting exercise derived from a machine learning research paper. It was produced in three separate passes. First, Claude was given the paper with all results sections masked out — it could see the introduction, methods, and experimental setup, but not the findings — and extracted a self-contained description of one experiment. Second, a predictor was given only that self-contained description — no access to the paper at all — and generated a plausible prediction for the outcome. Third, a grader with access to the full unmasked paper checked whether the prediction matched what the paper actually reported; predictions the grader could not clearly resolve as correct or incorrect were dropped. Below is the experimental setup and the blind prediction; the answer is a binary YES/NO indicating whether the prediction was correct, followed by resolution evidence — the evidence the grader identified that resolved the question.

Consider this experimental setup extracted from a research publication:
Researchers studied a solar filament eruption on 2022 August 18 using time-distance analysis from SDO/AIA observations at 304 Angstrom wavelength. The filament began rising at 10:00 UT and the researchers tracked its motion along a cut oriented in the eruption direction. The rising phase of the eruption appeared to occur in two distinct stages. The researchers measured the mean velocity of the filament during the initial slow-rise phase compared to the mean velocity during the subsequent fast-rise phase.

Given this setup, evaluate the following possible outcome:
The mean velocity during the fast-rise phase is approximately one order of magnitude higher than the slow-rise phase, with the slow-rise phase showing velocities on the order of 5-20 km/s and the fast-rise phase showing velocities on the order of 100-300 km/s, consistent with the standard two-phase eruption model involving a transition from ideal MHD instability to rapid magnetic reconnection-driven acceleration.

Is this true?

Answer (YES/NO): NO